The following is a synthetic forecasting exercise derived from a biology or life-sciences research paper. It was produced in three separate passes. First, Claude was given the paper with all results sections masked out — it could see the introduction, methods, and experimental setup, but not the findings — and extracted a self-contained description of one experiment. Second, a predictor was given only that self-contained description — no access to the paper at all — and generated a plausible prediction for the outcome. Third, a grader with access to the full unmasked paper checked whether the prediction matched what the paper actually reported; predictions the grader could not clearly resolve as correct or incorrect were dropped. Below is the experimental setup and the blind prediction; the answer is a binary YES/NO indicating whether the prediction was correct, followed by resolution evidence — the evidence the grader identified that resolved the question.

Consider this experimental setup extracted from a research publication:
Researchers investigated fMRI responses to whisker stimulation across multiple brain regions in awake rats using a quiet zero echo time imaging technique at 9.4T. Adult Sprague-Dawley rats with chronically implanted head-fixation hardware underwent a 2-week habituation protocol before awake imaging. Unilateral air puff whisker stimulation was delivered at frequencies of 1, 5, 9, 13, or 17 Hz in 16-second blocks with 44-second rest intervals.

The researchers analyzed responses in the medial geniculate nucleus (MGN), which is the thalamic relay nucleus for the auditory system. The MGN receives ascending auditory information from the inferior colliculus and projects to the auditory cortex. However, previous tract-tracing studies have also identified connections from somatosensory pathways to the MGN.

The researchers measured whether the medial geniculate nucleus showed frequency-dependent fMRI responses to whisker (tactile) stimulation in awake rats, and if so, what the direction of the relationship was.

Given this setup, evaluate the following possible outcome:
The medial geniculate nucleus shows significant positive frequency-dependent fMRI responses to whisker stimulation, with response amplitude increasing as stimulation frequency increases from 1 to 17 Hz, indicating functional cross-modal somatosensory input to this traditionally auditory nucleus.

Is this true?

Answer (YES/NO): NO